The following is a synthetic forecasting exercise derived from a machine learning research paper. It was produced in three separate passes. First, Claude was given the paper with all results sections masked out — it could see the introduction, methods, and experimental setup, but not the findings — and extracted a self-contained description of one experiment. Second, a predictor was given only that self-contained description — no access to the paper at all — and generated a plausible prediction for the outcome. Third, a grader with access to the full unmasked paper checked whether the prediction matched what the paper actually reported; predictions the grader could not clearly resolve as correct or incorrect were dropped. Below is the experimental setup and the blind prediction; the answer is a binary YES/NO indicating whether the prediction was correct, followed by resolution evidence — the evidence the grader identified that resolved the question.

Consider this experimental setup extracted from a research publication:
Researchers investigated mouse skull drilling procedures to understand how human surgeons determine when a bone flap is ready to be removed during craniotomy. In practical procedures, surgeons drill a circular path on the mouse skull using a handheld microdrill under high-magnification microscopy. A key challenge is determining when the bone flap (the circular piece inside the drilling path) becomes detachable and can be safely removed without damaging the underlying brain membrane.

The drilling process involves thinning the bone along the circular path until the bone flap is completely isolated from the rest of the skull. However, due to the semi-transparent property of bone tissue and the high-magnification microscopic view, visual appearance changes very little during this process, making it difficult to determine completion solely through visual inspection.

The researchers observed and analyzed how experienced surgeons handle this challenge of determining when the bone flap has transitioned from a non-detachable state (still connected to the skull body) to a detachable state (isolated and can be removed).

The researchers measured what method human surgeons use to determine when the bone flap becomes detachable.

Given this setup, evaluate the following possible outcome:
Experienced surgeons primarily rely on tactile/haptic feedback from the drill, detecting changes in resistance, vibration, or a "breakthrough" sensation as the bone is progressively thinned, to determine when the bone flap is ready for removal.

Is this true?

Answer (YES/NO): NO